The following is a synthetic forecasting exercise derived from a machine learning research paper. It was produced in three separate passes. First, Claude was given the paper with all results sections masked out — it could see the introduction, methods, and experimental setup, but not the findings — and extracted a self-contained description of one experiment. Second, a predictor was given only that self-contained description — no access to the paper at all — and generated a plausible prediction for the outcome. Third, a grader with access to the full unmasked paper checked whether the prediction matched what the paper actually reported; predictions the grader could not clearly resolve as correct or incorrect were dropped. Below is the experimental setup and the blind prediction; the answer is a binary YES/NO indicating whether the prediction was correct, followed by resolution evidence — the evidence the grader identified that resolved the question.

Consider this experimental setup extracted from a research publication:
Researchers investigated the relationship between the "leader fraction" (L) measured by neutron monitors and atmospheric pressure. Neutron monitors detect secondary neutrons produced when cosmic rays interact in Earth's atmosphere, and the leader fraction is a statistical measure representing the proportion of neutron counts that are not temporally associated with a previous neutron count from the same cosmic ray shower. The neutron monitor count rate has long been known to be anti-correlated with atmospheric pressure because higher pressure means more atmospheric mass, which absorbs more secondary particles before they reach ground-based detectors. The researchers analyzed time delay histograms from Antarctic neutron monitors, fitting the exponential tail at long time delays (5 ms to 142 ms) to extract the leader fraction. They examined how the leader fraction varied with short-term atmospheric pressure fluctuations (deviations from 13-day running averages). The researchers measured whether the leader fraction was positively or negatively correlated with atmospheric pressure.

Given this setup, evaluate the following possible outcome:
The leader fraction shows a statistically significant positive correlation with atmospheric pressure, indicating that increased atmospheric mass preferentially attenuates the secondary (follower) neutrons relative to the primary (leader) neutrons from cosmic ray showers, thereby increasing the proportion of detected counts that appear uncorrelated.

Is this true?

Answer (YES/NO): YES